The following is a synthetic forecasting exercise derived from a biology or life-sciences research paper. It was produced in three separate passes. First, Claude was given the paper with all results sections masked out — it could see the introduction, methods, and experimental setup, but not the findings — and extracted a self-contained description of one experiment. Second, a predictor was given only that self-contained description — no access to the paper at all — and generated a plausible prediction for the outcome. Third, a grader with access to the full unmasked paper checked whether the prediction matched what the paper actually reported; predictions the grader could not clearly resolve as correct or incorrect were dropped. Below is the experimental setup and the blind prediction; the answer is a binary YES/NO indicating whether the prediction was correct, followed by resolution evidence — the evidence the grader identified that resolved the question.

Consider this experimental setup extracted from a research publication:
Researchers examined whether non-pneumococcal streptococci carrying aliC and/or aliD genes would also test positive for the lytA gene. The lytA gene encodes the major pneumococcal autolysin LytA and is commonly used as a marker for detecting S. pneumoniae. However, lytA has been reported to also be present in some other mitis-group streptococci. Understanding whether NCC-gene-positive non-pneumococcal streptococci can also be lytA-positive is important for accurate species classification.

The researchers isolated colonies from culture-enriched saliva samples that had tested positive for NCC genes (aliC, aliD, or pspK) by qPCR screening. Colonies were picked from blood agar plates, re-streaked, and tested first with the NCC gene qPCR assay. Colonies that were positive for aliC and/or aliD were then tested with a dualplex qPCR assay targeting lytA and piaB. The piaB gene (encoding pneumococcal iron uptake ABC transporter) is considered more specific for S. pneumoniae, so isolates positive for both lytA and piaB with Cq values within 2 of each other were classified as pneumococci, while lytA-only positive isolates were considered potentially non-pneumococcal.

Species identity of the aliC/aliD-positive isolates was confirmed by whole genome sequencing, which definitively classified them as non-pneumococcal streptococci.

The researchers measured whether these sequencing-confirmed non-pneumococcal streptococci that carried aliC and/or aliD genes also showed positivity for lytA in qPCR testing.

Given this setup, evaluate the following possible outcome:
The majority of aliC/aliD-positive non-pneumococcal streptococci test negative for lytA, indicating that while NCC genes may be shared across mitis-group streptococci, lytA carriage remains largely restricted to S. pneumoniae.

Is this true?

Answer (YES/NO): NO